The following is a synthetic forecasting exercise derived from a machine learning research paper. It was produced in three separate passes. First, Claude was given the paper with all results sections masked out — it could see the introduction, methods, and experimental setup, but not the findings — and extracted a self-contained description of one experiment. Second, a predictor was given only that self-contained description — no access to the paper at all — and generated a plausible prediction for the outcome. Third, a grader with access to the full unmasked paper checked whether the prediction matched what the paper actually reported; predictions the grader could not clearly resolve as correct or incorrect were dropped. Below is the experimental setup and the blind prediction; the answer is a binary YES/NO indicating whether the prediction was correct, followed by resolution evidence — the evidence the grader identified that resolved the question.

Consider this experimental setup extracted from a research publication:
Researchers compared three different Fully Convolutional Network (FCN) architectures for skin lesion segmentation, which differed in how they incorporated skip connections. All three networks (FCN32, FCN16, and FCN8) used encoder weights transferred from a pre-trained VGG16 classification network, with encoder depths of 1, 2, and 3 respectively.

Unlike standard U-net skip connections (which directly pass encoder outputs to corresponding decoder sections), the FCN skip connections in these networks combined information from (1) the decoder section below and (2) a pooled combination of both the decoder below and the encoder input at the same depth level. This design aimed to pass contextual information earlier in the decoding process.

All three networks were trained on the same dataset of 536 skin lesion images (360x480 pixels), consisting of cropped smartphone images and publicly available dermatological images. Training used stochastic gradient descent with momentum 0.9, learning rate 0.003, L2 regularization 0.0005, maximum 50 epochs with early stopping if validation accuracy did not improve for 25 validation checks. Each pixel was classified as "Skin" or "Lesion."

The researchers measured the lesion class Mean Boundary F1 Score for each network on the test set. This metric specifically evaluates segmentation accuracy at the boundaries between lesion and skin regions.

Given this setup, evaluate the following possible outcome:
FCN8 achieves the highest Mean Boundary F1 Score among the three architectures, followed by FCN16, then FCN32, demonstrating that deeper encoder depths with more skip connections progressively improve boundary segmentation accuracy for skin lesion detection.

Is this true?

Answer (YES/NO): NO